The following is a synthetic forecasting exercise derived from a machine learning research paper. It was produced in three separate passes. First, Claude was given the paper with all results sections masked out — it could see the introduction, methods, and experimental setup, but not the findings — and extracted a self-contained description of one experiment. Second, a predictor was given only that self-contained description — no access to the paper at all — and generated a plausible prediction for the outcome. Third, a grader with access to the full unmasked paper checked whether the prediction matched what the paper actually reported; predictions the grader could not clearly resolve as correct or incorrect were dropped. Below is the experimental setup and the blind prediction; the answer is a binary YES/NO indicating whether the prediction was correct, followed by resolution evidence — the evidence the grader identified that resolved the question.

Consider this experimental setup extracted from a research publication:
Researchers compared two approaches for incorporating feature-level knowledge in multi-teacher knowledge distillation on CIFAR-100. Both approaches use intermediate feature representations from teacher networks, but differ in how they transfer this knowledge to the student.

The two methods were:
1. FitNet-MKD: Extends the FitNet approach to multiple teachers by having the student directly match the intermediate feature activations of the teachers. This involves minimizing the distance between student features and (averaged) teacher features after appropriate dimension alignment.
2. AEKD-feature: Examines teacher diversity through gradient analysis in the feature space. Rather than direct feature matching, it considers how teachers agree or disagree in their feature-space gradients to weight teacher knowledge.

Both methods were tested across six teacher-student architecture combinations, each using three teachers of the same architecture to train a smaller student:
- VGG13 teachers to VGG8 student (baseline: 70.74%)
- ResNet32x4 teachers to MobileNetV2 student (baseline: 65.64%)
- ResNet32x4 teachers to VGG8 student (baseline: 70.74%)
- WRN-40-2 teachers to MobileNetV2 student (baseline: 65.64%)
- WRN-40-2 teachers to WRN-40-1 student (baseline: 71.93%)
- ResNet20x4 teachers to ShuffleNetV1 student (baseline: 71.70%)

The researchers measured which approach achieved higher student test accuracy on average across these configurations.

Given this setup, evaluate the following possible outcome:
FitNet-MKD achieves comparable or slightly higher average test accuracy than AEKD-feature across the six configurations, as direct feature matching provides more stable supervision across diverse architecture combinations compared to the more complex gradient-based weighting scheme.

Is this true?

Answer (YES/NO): YES